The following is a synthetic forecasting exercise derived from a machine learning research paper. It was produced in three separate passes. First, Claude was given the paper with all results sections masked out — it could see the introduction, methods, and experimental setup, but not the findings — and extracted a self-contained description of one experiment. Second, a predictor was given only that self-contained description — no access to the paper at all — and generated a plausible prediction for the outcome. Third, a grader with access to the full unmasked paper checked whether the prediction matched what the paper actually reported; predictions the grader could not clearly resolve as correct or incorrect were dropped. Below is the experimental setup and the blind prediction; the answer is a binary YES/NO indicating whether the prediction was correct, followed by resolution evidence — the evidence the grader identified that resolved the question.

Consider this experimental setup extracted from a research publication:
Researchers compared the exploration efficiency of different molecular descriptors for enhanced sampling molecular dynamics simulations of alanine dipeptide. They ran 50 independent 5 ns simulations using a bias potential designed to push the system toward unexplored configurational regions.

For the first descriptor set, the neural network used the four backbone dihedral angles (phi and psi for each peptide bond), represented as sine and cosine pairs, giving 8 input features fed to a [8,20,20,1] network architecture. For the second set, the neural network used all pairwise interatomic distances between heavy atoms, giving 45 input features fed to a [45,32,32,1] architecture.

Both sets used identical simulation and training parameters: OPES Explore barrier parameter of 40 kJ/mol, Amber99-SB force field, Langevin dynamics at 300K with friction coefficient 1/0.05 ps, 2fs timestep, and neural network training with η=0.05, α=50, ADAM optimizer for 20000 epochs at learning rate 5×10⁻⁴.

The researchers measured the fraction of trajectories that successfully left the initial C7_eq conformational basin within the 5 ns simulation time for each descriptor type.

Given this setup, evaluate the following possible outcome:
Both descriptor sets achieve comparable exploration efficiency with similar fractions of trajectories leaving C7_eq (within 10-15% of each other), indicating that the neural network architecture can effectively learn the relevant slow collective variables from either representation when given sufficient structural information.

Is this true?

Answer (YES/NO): YES